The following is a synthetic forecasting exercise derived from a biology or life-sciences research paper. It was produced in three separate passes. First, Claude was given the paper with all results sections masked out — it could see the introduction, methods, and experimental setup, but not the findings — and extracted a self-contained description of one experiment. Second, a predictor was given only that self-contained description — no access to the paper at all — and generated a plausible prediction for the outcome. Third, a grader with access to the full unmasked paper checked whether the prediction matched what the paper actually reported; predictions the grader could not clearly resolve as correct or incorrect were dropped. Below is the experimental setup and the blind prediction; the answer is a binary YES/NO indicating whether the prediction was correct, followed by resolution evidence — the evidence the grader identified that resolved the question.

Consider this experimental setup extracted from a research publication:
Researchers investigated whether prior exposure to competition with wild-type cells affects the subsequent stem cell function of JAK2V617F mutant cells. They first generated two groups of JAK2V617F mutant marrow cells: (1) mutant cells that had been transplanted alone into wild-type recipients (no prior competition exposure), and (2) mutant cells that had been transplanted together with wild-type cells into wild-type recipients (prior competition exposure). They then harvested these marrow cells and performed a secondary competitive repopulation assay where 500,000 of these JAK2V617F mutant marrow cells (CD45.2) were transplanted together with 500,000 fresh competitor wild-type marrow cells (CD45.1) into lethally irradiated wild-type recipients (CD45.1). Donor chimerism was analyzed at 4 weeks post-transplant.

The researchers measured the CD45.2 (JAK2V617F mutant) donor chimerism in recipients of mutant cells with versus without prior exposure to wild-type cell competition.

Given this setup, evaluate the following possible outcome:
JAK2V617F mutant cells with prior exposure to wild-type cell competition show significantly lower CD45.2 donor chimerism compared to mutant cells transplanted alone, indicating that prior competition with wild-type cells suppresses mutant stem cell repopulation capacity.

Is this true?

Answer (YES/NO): YES